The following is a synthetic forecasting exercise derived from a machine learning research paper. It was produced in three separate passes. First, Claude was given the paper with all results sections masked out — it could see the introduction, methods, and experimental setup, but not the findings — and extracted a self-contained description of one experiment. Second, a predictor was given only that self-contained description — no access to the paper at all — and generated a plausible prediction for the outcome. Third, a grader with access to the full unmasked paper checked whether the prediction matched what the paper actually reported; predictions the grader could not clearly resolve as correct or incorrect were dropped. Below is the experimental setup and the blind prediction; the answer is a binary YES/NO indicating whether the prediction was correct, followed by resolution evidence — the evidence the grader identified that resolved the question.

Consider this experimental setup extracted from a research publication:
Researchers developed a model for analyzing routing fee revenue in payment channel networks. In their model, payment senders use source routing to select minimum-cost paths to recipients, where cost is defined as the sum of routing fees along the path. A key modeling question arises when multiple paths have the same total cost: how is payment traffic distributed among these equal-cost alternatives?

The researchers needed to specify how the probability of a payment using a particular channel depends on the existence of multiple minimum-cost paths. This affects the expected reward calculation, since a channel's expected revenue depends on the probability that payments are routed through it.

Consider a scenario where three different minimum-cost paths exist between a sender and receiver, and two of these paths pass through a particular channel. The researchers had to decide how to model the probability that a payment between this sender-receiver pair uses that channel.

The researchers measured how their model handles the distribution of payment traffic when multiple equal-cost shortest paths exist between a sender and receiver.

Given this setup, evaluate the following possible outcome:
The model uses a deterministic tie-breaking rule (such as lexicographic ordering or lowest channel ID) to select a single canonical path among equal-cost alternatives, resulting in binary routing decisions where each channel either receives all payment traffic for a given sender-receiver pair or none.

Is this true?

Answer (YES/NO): NO